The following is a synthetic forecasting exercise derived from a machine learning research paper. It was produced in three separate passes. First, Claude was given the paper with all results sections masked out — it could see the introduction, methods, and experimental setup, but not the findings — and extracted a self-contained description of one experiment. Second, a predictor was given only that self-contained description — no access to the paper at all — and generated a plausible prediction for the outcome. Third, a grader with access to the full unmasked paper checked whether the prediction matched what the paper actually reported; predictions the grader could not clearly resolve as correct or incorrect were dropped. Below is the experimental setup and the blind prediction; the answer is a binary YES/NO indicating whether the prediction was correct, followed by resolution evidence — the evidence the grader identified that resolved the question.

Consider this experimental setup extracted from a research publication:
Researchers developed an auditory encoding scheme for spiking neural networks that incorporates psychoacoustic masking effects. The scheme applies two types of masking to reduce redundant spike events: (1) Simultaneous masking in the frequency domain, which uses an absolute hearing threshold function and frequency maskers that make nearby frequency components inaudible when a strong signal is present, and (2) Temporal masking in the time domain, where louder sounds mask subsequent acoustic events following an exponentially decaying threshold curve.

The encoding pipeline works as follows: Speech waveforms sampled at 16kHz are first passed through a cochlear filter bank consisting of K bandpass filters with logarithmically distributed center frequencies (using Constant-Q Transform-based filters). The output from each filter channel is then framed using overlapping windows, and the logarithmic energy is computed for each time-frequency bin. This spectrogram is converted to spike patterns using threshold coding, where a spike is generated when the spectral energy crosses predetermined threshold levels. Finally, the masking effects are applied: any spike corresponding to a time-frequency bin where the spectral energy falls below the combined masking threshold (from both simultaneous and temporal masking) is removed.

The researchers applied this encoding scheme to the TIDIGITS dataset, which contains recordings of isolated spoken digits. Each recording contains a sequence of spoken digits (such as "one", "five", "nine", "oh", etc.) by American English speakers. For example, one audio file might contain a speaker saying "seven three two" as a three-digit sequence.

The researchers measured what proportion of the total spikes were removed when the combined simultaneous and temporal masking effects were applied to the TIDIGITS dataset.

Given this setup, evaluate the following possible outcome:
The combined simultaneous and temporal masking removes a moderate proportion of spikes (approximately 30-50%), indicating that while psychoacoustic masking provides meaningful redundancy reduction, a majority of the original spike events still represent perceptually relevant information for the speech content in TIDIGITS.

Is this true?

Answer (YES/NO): NO